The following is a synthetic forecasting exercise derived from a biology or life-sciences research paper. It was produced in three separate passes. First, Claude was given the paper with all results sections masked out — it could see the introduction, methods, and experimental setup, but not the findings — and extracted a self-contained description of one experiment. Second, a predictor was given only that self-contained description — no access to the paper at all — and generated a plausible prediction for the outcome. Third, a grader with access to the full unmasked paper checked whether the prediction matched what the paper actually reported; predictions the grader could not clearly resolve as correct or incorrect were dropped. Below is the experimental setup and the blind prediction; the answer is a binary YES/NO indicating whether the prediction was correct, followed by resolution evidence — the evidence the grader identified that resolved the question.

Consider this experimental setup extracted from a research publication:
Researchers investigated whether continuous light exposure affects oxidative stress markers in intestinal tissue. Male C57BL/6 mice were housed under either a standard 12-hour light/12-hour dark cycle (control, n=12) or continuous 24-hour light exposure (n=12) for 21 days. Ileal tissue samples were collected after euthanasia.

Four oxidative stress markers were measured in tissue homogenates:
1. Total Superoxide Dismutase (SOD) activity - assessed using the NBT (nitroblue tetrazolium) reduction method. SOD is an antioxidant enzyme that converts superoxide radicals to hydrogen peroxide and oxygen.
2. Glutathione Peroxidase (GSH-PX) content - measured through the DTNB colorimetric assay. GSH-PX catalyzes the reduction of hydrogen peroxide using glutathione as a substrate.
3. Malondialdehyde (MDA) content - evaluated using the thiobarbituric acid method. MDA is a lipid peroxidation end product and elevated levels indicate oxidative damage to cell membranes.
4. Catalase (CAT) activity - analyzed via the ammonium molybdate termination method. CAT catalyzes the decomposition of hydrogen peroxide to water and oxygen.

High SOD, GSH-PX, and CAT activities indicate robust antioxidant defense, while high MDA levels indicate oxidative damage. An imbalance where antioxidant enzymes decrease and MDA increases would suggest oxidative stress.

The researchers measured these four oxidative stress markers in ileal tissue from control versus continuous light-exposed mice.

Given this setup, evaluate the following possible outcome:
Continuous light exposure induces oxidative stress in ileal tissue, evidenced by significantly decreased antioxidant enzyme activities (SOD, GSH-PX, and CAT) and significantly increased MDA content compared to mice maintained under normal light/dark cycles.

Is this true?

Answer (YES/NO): NO